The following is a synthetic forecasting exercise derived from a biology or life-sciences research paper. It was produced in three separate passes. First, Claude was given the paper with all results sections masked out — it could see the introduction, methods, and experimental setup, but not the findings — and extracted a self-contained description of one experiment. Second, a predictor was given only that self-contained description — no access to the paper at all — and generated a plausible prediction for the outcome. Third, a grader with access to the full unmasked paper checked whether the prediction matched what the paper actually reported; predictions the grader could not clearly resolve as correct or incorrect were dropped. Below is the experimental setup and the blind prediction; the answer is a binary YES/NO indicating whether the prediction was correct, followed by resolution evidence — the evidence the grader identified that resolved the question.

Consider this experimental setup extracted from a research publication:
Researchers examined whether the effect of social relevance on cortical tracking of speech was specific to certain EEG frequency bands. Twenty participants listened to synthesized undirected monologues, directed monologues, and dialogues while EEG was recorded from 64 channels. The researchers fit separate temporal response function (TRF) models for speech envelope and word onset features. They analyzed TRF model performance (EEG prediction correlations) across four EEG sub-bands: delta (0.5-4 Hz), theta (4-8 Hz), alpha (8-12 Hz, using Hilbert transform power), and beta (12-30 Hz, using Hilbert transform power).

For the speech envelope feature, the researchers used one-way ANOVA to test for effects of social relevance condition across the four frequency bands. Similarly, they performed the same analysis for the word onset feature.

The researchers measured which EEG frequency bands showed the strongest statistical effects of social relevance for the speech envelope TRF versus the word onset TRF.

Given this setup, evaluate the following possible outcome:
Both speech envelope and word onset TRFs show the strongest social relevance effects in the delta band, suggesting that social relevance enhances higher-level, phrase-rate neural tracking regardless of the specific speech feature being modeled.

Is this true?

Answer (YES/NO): NO